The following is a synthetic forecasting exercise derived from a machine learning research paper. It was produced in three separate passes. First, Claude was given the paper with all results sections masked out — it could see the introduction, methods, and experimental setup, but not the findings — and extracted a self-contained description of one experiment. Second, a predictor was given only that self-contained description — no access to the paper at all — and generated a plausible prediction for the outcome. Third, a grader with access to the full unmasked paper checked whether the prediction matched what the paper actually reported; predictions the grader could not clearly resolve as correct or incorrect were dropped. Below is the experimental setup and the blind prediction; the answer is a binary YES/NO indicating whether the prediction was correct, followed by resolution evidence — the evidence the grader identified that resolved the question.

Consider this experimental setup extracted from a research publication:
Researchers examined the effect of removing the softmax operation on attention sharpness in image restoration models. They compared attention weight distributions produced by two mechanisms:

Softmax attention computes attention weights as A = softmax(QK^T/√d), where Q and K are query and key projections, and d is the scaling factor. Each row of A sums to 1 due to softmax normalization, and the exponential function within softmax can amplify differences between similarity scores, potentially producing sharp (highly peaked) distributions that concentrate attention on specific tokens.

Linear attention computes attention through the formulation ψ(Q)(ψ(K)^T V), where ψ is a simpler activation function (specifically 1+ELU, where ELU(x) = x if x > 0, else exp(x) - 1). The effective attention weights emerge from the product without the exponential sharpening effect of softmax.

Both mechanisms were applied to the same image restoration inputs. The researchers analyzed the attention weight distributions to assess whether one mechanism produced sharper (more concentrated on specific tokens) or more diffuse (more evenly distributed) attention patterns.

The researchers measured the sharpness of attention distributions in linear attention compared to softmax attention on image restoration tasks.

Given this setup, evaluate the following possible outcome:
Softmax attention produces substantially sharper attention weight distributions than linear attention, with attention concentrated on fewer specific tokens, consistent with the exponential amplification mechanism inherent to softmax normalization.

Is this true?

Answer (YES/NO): YES